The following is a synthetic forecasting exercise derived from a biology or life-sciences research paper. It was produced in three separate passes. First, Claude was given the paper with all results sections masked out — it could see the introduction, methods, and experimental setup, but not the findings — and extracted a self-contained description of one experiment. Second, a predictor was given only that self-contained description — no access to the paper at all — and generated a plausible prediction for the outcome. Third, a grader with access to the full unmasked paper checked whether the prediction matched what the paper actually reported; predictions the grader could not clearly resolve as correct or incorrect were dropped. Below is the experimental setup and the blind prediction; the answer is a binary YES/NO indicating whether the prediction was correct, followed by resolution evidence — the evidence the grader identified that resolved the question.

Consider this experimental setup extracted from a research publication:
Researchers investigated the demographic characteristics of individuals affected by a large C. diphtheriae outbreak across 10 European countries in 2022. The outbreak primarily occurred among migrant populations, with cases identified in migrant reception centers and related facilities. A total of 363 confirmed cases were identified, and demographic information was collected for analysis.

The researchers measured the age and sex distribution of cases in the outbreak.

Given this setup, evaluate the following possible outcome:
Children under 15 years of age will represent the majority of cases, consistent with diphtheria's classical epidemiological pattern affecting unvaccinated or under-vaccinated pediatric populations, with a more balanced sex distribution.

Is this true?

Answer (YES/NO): NO